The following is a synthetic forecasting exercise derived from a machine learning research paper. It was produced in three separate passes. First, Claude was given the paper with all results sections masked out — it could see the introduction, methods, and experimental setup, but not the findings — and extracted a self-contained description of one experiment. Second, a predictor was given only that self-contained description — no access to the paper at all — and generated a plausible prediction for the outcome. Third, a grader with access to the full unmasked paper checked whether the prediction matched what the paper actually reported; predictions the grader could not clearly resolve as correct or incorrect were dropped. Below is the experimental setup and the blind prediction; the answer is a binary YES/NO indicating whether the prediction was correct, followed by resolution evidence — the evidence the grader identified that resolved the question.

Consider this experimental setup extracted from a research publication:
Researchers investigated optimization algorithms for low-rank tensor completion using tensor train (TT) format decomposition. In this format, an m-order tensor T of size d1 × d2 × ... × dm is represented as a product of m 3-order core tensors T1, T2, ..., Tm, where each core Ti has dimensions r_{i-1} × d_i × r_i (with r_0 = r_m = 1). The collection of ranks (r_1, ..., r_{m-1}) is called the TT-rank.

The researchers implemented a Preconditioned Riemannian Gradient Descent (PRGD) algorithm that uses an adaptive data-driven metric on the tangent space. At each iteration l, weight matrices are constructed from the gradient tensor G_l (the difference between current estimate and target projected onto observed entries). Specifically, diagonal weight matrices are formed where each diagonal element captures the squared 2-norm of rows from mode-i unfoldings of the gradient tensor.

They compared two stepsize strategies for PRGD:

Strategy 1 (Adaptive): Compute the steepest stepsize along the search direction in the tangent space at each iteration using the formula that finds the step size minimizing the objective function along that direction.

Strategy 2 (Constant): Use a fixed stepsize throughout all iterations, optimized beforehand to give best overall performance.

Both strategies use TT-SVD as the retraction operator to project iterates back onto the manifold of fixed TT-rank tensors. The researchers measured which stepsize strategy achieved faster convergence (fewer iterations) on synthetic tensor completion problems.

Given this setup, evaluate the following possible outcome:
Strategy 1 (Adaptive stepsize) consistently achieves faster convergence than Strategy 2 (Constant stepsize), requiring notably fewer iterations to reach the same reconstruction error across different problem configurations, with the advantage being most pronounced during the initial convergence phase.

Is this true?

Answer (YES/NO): NO